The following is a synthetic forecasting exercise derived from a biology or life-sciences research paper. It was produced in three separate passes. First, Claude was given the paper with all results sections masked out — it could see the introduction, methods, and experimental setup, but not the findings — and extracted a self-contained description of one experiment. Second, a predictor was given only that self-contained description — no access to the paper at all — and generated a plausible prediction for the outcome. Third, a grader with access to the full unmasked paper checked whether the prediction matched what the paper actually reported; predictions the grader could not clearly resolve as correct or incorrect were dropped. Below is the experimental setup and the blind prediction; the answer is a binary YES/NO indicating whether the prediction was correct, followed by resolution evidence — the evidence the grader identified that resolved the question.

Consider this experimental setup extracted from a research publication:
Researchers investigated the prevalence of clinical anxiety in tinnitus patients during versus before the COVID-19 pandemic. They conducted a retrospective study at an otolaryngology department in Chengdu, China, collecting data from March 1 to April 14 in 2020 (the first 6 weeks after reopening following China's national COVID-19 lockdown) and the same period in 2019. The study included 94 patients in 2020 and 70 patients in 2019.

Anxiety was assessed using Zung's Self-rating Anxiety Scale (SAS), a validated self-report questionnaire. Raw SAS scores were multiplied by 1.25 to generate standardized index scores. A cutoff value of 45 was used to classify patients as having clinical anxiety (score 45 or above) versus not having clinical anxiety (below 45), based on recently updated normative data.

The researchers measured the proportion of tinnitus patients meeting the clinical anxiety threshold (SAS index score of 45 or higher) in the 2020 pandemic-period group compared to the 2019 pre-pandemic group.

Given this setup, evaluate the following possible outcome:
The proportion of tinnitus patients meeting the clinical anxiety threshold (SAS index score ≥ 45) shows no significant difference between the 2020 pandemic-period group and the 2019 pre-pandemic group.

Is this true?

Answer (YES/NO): NO